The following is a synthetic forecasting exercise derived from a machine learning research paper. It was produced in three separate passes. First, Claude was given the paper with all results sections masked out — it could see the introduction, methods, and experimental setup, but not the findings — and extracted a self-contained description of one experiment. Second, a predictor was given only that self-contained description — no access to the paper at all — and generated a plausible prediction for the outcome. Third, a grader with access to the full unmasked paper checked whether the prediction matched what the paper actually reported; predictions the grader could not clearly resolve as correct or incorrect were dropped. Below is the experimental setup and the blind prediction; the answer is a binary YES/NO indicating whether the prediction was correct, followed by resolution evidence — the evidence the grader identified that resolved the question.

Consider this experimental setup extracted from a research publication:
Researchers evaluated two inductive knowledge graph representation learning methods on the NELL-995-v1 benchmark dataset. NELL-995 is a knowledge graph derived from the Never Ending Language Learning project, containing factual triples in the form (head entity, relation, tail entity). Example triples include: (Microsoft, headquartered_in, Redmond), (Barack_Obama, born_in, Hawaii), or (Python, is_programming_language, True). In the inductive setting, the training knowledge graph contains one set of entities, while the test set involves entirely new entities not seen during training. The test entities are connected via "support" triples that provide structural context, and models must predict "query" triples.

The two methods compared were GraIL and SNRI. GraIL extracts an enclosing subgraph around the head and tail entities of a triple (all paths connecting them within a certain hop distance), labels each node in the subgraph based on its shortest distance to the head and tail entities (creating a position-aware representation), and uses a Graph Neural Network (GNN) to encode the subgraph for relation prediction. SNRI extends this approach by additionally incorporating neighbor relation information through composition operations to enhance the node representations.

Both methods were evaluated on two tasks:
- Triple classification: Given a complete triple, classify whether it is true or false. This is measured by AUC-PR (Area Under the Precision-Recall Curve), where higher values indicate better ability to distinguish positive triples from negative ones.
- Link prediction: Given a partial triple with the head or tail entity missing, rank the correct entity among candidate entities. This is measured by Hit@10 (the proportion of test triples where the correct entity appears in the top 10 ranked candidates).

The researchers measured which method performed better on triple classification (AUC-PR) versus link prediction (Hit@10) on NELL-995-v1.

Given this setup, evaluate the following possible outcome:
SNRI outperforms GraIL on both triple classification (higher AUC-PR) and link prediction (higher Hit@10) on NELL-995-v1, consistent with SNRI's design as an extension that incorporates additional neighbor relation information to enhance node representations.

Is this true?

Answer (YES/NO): NO